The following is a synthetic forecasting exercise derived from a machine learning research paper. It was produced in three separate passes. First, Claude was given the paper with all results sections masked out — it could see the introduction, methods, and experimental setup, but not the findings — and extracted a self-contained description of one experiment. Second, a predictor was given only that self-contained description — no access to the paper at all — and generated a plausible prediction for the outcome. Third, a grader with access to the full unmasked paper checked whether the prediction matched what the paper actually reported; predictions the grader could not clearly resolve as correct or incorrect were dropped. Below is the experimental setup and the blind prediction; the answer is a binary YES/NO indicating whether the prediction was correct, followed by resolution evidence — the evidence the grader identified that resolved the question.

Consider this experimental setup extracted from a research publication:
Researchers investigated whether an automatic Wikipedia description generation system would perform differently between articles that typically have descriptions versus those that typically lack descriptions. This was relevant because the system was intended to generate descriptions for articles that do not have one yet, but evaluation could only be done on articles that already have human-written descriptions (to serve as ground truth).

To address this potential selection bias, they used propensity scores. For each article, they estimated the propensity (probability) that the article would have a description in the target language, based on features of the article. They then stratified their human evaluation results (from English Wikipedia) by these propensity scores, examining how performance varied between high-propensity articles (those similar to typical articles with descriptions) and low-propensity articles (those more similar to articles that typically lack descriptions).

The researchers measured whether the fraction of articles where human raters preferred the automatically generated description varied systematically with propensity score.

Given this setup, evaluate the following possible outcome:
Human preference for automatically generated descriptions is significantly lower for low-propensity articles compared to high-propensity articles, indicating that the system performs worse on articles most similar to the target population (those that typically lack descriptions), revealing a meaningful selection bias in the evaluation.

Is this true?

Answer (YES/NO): NO